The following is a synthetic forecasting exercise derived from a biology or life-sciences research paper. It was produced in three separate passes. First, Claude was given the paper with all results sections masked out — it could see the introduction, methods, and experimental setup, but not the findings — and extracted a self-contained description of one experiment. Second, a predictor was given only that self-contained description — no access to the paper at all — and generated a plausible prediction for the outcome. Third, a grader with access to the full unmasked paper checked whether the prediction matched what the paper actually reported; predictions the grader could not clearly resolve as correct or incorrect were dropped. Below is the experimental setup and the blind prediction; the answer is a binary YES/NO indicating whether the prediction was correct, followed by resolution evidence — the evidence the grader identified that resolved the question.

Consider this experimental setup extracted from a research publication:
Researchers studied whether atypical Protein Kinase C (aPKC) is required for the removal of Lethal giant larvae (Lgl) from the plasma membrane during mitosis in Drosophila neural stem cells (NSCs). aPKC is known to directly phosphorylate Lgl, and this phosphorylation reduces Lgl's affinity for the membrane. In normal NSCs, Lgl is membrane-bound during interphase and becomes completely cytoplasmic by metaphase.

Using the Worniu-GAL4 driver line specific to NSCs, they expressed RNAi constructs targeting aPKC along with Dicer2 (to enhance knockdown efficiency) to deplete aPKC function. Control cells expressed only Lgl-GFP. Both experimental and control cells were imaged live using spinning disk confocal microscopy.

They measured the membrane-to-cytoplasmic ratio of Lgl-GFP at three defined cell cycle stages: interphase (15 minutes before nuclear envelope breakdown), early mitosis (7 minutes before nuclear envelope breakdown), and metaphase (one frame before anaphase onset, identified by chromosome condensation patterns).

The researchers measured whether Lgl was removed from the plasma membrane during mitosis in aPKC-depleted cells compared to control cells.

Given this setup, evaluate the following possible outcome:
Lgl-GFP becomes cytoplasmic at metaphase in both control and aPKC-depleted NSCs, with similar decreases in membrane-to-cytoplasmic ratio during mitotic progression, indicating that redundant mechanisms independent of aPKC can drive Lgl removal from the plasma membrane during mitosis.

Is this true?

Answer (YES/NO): NO